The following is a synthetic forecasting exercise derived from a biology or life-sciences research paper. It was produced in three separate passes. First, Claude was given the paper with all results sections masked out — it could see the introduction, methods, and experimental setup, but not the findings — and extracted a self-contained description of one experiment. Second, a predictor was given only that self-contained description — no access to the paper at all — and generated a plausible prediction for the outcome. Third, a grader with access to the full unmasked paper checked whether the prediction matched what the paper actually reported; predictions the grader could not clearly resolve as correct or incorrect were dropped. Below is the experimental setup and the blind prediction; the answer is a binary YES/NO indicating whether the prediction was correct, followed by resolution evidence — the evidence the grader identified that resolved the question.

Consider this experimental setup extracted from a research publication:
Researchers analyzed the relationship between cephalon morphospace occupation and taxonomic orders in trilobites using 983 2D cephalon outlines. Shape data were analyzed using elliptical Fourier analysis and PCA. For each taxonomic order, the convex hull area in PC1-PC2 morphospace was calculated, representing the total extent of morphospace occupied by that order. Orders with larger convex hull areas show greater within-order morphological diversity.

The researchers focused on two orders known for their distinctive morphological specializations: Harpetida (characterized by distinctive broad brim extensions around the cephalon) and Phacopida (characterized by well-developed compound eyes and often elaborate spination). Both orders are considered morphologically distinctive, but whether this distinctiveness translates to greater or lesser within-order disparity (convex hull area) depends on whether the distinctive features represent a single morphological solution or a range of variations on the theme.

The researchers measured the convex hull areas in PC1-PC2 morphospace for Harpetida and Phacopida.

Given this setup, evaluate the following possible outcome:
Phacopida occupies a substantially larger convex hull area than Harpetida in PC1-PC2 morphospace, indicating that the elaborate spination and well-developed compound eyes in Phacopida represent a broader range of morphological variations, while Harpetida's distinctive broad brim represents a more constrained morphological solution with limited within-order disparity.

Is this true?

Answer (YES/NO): YES